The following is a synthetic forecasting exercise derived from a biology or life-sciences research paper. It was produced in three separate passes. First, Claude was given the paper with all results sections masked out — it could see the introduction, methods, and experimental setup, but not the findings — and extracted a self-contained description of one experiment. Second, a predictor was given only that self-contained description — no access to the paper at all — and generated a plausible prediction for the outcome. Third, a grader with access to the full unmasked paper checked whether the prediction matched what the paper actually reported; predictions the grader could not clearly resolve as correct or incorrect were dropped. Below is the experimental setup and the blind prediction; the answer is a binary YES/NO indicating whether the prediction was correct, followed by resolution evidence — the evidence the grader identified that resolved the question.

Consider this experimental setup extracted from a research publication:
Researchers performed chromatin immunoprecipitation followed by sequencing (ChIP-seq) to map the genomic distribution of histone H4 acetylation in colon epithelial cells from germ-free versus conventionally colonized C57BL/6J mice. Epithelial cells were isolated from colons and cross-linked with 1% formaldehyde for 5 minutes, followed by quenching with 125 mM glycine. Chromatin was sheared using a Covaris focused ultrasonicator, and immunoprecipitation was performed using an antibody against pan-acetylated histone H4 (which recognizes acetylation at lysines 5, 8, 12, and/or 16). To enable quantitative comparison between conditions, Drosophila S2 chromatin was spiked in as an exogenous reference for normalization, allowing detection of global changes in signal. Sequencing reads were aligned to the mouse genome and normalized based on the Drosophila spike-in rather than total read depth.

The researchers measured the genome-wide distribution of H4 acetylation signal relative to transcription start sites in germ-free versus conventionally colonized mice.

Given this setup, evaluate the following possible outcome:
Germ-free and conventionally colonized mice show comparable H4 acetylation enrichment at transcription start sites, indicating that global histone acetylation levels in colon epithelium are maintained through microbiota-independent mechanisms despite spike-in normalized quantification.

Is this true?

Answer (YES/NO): NO